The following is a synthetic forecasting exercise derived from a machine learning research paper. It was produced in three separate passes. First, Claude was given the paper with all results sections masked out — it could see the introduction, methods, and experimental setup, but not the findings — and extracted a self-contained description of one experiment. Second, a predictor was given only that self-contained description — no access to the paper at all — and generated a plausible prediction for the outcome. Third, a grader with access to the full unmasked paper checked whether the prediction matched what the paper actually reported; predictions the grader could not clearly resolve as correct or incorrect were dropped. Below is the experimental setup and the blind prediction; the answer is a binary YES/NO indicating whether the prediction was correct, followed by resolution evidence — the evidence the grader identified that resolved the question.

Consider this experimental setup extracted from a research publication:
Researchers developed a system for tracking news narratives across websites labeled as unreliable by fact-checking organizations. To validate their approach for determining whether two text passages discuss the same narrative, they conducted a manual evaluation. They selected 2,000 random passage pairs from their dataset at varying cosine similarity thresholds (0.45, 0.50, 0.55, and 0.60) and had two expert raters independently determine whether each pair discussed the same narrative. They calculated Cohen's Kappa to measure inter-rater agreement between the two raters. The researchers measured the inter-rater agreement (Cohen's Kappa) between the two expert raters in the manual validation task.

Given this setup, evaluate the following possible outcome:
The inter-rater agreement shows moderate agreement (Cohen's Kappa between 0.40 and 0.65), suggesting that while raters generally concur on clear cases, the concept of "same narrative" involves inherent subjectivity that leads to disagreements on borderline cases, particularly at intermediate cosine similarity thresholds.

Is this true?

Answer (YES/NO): NO